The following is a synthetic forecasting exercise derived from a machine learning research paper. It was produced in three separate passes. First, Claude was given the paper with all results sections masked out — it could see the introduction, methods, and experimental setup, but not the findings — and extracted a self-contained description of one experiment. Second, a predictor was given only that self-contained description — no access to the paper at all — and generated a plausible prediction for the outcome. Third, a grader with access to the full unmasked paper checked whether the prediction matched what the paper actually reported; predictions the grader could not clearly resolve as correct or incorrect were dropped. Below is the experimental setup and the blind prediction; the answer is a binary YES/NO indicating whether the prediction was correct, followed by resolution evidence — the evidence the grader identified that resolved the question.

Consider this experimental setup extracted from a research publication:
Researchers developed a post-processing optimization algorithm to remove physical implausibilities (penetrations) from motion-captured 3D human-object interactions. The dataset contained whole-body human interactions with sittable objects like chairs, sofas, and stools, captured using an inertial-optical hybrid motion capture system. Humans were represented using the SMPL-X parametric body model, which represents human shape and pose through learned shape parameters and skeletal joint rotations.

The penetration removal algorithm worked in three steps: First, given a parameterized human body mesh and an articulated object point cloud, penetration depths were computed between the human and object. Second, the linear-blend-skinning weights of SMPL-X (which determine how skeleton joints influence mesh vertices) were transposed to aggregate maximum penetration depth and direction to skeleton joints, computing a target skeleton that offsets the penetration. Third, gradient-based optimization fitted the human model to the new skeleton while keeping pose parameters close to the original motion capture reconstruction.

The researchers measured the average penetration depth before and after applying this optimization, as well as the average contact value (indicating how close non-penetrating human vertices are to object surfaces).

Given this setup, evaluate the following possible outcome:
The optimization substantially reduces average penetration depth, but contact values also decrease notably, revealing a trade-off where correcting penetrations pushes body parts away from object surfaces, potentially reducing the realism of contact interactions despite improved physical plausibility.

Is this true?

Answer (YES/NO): NO